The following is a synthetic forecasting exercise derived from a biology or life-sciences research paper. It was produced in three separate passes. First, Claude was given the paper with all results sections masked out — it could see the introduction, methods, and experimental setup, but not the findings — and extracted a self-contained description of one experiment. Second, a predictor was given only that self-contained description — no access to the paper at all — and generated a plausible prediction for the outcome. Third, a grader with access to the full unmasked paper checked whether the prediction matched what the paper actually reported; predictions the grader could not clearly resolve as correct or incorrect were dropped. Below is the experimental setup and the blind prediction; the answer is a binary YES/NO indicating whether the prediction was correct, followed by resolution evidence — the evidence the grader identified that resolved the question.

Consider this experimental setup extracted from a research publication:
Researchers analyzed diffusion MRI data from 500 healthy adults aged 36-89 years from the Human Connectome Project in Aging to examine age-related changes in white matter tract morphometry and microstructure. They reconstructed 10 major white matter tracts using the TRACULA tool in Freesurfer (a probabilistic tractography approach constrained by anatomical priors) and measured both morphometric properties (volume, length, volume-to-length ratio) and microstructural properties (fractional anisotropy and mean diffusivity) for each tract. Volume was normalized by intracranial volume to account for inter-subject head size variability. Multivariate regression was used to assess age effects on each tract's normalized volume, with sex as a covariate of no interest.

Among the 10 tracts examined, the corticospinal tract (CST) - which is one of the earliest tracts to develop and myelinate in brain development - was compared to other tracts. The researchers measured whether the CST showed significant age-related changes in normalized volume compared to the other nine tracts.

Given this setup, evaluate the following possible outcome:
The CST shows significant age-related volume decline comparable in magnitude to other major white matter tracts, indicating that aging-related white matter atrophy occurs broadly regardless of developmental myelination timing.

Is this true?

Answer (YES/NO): NO